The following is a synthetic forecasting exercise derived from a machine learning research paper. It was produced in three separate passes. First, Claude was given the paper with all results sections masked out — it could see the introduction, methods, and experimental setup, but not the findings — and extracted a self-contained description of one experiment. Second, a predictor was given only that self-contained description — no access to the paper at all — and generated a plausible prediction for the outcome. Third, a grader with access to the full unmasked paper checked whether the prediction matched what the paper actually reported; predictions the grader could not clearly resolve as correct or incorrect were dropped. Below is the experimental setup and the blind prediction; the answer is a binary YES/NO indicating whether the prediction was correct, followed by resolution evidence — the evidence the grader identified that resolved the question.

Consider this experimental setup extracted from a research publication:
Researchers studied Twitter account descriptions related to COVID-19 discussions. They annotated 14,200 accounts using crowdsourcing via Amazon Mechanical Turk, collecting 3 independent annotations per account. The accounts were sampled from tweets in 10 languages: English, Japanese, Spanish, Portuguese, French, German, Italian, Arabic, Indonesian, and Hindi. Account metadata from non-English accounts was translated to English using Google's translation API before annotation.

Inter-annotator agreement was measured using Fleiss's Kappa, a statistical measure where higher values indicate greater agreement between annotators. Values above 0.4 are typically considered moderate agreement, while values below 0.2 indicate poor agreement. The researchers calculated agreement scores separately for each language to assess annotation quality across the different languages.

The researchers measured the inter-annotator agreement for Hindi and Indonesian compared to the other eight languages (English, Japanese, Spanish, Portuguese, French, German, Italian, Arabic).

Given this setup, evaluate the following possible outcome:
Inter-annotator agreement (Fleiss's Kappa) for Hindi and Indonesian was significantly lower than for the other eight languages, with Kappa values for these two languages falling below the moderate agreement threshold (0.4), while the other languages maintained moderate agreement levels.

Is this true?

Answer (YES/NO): YES